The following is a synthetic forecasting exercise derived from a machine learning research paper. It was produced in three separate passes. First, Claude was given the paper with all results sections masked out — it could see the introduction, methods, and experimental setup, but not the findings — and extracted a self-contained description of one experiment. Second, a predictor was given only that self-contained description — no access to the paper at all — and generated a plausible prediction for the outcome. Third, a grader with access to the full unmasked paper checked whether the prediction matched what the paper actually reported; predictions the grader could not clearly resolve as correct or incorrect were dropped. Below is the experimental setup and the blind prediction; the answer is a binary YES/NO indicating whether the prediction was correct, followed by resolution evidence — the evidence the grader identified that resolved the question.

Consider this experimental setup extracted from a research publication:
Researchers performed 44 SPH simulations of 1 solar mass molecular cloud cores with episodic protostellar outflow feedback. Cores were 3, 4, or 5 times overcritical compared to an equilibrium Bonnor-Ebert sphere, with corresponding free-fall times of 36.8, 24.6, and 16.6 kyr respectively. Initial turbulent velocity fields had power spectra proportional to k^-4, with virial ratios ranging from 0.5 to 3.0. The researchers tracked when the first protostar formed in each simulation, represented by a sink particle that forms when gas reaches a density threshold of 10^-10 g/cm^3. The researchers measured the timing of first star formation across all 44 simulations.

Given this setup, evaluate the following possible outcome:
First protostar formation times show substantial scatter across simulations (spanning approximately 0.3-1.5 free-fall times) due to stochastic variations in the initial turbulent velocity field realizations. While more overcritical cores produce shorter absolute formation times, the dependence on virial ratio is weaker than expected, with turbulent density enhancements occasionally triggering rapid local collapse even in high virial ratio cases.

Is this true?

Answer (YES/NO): NO